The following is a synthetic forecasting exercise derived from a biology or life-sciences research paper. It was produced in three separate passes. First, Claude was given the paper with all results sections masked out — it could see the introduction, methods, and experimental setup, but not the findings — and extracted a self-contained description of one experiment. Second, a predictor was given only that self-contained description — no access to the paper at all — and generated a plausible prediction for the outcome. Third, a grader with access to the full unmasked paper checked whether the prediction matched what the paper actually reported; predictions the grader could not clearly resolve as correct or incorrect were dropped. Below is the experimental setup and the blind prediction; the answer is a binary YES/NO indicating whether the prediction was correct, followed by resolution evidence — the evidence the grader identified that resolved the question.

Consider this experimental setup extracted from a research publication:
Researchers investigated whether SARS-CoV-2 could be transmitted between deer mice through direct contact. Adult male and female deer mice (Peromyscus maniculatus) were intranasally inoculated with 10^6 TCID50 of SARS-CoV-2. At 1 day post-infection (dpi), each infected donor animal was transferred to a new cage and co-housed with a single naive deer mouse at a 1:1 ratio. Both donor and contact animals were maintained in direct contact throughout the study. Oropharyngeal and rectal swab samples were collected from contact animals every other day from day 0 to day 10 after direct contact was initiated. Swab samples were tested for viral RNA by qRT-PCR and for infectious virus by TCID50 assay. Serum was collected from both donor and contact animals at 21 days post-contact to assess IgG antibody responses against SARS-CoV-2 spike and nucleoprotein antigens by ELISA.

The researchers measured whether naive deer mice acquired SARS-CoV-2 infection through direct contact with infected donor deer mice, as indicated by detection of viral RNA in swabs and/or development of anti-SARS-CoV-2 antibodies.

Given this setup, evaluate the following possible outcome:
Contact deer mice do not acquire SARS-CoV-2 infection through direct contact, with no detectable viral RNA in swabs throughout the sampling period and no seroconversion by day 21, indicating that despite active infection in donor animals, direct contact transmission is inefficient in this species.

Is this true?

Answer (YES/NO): NO